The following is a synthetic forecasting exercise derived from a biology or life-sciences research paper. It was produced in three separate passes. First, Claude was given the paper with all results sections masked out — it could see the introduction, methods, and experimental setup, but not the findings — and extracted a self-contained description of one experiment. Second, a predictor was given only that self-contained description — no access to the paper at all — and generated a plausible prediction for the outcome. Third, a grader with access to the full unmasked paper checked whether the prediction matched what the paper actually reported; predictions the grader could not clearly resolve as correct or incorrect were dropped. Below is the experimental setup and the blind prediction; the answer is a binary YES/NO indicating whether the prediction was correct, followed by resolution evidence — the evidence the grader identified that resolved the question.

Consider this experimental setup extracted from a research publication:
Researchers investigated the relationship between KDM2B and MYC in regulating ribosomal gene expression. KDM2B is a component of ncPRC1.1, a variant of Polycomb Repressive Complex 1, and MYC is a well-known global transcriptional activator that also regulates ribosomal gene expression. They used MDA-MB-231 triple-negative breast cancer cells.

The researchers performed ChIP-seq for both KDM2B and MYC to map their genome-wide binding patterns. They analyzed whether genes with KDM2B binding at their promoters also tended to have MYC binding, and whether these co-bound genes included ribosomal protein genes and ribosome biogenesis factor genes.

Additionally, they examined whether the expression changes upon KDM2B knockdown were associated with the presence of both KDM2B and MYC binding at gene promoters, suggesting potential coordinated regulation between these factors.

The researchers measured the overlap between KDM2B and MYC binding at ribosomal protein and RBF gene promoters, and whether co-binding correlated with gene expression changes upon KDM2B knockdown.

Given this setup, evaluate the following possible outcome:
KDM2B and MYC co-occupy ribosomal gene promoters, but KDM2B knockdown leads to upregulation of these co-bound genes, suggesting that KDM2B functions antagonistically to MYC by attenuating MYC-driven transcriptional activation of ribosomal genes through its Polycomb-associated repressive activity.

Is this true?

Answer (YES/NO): NO